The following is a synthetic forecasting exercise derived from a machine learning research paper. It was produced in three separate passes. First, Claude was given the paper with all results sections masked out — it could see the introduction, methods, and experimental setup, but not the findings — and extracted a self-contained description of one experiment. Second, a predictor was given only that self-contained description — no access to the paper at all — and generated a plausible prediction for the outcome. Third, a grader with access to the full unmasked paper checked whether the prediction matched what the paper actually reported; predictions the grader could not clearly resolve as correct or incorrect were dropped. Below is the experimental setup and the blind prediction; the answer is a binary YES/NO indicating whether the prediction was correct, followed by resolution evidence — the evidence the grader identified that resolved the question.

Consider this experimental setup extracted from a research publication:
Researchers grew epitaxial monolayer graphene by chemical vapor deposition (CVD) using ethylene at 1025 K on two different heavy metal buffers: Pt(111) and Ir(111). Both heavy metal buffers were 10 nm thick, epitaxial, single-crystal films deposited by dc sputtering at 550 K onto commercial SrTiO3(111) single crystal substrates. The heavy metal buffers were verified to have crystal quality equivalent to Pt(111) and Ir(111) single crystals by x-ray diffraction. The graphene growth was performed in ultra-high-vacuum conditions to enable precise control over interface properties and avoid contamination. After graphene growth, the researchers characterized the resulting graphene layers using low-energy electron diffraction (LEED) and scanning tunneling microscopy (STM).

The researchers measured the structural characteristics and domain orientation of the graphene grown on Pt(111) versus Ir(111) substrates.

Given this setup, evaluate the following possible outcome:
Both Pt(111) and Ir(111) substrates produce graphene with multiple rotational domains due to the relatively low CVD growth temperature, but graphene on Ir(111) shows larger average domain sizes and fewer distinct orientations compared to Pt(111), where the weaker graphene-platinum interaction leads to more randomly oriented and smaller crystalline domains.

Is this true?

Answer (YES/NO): NO